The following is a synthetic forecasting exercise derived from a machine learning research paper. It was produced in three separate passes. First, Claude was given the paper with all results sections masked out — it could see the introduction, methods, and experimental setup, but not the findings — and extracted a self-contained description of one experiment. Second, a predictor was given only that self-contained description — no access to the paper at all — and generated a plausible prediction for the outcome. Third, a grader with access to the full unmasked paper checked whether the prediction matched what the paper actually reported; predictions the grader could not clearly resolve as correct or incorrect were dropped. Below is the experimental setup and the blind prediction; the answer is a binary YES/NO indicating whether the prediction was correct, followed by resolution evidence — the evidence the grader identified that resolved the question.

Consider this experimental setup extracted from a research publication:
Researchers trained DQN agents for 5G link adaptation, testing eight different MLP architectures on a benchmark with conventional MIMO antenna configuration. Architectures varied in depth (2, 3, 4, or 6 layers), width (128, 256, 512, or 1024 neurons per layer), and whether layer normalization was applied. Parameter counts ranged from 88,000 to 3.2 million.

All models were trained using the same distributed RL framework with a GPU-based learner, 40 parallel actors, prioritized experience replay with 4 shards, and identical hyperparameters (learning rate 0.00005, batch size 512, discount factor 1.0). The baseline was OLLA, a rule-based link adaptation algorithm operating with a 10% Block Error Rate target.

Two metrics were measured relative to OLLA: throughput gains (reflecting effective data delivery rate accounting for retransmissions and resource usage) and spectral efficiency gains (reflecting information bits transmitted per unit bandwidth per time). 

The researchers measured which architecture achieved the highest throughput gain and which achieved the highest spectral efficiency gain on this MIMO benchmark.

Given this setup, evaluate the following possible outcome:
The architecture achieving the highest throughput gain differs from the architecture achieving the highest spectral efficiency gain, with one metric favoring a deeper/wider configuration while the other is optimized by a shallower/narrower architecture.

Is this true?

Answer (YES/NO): NO